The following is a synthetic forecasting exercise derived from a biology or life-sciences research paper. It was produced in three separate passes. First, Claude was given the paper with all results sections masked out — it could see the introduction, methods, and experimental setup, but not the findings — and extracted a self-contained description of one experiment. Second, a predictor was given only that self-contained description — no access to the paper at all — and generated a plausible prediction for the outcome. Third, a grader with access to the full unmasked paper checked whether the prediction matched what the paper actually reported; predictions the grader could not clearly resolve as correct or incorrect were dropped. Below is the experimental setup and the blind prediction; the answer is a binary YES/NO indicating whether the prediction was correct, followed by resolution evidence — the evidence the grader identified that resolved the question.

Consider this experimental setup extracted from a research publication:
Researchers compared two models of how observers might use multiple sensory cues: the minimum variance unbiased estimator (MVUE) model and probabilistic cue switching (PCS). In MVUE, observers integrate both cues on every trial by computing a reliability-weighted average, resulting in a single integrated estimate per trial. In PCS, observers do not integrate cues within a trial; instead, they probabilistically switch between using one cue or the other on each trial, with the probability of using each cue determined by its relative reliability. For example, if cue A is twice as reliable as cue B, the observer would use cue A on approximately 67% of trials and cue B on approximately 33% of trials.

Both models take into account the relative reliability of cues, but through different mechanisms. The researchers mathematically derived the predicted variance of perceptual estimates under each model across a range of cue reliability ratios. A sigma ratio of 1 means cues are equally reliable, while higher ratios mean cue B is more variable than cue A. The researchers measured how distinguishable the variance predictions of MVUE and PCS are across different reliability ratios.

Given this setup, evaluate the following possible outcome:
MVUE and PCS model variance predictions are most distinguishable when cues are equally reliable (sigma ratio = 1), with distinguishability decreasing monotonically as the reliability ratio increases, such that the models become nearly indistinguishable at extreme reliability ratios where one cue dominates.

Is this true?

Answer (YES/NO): NO